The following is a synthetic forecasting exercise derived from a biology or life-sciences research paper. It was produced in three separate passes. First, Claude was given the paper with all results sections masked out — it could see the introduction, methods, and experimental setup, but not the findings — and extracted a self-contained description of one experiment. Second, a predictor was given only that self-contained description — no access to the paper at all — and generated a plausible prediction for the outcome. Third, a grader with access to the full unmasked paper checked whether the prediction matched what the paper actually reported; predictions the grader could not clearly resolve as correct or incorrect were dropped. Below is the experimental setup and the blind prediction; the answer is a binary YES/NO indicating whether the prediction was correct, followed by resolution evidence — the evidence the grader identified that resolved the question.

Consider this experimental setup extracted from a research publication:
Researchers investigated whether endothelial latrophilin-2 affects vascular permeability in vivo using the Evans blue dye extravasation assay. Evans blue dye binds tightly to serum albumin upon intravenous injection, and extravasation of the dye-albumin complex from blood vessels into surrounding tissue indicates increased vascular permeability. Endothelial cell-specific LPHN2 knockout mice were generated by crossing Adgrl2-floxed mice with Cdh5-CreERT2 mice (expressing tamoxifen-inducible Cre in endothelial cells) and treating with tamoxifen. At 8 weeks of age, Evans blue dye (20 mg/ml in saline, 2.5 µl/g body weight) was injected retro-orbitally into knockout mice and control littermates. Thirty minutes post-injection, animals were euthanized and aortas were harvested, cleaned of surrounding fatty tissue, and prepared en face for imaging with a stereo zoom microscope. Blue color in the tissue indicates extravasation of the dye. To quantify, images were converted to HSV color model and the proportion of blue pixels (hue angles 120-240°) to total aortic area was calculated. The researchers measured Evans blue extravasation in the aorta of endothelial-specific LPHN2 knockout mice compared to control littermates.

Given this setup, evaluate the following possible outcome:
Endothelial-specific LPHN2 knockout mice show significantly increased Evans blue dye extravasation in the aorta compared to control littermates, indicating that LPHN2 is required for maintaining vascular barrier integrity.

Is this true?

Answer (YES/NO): YES